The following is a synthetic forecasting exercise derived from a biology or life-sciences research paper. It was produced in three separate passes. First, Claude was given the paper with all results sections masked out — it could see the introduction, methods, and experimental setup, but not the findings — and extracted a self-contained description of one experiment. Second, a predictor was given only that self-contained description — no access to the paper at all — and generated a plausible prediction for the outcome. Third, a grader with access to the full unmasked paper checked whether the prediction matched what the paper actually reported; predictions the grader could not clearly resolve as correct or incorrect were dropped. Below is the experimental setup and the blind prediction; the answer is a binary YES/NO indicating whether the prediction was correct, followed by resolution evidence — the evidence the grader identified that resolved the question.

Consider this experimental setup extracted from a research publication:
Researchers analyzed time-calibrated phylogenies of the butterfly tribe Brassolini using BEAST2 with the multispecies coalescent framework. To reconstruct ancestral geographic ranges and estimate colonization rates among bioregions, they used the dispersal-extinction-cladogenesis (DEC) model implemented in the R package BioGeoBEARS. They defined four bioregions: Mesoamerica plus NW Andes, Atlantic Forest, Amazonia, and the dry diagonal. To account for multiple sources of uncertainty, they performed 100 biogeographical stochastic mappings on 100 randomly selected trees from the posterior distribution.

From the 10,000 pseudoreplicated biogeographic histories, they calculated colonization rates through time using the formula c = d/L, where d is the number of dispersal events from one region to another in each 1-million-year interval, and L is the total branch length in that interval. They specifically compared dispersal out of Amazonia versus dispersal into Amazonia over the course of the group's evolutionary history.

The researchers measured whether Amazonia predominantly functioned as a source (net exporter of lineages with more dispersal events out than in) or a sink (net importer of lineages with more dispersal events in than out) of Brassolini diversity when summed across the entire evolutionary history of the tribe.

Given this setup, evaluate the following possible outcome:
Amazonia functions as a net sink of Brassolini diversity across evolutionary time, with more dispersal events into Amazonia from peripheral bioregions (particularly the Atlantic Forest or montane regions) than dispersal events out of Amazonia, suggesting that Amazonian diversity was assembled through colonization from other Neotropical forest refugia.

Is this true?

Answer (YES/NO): NO